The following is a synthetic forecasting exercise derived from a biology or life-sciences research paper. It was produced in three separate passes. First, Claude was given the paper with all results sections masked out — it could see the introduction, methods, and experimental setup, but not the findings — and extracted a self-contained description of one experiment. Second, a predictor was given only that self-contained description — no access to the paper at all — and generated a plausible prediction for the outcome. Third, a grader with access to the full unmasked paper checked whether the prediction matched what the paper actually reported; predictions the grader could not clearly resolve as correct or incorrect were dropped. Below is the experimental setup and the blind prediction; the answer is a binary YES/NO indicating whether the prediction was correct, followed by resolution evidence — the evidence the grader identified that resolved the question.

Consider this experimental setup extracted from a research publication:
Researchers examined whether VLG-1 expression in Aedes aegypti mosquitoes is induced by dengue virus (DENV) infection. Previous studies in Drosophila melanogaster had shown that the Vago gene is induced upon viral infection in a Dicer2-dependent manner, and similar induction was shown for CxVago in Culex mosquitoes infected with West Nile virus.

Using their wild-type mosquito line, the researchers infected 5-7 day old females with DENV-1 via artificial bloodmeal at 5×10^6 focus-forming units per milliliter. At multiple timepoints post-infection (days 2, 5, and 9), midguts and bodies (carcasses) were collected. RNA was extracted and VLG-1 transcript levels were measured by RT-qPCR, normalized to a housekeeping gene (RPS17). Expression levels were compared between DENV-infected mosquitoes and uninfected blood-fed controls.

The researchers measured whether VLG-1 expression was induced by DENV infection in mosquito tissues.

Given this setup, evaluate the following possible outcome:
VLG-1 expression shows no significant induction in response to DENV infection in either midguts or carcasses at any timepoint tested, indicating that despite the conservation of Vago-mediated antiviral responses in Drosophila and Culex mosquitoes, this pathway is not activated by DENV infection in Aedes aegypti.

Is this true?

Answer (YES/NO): NO